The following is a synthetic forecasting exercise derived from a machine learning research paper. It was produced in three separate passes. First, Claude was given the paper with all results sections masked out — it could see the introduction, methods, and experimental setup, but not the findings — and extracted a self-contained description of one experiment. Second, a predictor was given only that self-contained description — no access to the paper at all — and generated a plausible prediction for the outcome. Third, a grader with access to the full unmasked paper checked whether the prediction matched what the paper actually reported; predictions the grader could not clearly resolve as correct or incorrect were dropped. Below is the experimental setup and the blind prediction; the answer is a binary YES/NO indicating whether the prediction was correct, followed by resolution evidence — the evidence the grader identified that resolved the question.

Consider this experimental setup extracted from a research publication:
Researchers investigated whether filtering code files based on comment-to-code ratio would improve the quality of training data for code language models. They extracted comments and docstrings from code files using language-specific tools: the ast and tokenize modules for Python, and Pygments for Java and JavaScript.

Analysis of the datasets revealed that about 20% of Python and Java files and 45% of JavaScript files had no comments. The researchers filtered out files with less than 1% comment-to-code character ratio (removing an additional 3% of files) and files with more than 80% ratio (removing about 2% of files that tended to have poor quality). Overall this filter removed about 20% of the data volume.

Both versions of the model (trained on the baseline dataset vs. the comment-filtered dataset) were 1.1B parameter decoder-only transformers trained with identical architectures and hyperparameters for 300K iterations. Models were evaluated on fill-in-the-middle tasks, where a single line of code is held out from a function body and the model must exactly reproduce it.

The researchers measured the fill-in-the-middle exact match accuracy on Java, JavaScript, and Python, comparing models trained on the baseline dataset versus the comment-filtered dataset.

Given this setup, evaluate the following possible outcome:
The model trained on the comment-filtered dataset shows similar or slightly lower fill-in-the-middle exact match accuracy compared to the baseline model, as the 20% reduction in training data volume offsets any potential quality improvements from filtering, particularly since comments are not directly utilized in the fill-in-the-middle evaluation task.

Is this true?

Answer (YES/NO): NO